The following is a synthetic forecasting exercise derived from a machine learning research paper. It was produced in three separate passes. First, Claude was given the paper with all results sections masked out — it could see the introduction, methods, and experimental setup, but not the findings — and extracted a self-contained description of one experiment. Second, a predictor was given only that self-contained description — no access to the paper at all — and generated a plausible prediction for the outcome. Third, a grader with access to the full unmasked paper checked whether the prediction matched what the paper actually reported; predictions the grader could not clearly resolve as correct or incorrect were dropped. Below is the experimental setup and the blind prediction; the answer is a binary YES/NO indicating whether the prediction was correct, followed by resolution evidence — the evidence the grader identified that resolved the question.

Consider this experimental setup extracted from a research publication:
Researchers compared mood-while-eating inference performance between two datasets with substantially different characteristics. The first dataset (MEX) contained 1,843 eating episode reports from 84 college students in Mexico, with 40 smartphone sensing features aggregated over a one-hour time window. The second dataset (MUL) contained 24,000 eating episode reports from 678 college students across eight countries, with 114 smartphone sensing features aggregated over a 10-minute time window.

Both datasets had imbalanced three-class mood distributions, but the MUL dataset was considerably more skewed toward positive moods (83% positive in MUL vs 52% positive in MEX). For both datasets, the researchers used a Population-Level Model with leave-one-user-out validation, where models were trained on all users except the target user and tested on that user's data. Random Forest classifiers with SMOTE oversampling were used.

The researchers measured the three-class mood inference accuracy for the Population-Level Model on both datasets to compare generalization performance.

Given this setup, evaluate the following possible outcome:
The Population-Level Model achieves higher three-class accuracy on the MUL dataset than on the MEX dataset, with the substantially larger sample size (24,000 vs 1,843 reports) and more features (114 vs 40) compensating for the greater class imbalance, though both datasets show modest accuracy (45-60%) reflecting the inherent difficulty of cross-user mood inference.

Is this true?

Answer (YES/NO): NO